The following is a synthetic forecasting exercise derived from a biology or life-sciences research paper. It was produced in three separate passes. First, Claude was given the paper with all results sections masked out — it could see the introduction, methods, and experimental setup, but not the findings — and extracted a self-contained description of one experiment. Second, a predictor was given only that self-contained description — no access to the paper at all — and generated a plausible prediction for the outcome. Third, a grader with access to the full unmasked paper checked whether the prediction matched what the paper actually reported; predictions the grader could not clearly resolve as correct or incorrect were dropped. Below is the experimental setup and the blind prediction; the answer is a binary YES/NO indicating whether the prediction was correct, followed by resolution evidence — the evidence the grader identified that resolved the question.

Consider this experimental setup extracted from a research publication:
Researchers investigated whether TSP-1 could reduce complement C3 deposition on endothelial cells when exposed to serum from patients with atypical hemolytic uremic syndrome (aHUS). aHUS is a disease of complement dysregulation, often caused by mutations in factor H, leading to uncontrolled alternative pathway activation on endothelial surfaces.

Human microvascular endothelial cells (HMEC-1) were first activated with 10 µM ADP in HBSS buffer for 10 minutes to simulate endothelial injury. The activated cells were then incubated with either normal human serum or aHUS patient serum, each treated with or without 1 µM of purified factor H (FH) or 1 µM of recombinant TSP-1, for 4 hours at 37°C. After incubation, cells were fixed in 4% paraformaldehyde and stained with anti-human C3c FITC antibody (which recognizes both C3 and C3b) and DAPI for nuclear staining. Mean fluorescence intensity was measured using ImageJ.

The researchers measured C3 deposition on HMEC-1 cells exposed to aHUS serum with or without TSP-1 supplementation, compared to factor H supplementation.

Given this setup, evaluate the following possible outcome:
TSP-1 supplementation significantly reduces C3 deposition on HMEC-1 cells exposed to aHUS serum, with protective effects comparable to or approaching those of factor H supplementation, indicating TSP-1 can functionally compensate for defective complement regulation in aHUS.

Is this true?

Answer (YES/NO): YES